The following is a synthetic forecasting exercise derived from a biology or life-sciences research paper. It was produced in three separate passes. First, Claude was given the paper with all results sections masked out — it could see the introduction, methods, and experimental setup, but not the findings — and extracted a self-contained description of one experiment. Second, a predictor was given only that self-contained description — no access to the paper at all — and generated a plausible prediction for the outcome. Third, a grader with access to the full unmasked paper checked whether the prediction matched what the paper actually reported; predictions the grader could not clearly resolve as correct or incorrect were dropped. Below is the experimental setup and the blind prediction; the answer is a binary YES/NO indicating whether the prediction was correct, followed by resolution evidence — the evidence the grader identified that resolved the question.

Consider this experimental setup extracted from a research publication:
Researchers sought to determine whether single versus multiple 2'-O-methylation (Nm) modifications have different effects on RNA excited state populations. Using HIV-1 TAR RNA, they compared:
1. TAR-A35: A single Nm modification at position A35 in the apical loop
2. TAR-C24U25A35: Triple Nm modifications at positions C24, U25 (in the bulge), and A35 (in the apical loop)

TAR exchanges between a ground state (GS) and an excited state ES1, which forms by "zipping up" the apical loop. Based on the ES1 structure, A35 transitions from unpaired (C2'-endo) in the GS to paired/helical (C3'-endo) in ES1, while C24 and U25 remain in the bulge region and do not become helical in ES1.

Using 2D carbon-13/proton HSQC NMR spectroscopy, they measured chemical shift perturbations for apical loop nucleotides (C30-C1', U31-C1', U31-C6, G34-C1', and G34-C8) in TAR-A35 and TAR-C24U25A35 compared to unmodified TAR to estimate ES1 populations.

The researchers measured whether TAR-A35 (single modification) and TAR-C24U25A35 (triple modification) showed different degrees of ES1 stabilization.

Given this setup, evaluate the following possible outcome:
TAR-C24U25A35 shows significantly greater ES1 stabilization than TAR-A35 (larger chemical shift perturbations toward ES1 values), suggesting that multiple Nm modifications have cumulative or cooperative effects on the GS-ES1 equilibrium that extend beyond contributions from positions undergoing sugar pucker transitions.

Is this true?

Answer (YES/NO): NO